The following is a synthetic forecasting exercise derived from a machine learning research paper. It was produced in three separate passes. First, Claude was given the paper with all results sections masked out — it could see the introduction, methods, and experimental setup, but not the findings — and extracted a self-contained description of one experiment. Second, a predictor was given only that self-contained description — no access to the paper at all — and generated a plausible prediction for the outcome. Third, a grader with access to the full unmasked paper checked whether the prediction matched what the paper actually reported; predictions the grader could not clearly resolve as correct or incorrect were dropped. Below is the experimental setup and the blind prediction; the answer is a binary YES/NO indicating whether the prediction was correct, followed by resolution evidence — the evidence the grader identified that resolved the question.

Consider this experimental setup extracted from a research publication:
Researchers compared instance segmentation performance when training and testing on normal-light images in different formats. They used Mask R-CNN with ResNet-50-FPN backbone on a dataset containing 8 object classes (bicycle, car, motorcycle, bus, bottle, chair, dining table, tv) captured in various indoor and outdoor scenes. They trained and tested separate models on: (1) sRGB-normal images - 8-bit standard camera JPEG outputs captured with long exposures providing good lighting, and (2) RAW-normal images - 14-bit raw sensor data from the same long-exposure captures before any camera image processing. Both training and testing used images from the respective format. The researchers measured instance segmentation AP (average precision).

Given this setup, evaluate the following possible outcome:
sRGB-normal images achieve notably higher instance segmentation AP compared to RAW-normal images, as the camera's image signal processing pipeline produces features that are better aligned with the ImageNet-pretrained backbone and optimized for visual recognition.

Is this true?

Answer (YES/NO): NO